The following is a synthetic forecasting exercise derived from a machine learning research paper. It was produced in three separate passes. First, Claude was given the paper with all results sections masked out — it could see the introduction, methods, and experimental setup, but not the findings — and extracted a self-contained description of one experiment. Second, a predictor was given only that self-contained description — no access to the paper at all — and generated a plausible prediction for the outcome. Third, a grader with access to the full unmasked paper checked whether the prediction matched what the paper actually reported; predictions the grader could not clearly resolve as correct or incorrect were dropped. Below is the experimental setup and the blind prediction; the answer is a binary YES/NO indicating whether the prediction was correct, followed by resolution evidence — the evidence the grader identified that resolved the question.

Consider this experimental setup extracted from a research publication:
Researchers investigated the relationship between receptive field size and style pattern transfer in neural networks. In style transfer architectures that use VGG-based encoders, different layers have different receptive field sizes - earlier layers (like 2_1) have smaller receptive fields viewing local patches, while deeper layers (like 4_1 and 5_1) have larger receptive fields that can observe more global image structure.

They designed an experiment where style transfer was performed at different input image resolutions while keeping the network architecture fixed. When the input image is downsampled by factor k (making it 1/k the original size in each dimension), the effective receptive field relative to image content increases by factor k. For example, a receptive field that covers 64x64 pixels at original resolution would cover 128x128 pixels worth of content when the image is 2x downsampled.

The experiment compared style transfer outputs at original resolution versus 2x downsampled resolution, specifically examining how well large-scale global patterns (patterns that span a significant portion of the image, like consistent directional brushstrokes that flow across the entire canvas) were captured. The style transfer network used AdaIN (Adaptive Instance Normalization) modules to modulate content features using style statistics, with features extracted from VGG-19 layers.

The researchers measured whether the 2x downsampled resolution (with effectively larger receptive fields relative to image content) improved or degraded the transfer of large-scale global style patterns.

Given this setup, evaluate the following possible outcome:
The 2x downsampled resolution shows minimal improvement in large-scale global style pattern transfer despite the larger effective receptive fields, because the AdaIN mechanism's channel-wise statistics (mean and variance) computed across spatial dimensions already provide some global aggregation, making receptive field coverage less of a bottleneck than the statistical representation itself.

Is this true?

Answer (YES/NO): NO